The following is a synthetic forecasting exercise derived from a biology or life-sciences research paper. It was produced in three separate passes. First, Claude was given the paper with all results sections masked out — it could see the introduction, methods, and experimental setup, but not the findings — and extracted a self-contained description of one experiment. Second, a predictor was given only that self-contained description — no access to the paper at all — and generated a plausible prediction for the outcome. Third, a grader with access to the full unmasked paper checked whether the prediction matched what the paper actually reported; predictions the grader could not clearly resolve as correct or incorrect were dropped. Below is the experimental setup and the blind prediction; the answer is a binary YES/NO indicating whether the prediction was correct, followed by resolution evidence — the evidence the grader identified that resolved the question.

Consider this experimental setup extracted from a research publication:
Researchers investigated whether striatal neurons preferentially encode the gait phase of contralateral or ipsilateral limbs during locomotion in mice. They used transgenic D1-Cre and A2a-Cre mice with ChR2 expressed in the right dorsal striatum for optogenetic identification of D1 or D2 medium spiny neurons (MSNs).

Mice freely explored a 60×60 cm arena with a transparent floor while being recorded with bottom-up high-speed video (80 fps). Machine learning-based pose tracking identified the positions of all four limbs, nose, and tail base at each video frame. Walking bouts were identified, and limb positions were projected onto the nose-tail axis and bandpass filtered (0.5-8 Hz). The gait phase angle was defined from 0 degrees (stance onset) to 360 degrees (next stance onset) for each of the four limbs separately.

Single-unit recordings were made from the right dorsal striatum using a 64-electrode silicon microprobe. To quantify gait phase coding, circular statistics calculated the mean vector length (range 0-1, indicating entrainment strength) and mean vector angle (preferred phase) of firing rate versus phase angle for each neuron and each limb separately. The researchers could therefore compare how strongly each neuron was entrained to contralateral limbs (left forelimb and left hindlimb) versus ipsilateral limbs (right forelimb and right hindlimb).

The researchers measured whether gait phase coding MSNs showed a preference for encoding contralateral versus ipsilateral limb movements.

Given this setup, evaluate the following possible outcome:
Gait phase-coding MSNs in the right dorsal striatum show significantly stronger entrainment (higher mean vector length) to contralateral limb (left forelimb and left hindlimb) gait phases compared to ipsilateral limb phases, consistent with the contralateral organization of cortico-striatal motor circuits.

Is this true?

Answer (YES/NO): NO